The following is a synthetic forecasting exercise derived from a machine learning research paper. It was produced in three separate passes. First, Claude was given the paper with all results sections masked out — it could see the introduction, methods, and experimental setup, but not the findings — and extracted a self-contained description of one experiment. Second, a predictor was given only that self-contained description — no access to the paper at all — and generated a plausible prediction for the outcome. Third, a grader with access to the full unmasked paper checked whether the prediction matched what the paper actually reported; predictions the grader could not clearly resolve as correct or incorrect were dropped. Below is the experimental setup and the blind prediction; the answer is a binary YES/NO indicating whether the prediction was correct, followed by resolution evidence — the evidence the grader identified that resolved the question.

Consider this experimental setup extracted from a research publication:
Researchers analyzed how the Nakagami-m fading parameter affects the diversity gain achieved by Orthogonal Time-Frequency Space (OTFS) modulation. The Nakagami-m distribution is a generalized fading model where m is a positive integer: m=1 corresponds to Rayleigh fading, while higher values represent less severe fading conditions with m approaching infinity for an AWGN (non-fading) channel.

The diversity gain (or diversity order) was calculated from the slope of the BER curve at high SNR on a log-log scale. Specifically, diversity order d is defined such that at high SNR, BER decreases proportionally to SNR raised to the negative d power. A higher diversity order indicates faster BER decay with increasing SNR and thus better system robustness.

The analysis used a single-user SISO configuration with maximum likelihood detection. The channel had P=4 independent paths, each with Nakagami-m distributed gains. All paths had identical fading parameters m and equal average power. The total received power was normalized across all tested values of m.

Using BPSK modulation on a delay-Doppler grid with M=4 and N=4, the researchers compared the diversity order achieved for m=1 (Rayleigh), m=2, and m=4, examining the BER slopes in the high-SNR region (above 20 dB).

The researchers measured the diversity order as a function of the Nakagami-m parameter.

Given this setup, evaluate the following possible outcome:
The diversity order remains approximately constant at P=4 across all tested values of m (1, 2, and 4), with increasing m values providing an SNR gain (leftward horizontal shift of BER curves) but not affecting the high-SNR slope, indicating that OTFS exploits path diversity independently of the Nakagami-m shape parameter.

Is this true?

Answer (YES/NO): NO